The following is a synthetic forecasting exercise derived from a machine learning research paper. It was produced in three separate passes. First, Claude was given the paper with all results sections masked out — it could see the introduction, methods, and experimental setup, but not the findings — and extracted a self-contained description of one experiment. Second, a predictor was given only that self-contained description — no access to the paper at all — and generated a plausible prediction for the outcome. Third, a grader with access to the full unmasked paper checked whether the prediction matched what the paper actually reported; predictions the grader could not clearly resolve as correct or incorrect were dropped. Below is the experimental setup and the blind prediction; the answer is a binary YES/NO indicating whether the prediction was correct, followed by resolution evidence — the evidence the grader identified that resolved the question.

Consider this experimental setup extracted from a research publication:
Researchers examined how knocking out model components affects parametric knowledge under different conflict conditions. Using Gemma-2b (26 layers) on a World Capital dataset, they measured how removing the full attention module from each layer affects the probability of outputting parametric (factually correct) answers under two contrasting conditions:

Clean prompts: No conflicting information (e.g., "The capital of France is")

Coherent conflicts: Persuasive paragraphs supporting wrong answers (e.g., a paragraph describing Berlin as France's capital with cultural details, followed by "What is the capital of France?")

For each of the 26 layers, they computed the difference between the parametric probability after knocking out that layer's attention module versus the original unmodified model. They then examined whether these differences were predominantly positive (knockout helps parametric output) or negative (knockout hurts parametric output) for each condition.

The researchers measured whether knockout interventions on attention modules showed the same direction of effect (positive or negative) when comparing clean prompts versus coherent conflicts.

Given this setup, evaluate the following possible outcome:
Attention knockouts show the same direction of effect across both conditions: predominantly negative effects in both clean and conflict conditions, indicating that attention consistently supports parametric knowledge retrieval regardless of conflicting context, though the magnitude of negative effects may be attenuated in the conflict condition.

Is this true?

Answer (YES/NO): NO